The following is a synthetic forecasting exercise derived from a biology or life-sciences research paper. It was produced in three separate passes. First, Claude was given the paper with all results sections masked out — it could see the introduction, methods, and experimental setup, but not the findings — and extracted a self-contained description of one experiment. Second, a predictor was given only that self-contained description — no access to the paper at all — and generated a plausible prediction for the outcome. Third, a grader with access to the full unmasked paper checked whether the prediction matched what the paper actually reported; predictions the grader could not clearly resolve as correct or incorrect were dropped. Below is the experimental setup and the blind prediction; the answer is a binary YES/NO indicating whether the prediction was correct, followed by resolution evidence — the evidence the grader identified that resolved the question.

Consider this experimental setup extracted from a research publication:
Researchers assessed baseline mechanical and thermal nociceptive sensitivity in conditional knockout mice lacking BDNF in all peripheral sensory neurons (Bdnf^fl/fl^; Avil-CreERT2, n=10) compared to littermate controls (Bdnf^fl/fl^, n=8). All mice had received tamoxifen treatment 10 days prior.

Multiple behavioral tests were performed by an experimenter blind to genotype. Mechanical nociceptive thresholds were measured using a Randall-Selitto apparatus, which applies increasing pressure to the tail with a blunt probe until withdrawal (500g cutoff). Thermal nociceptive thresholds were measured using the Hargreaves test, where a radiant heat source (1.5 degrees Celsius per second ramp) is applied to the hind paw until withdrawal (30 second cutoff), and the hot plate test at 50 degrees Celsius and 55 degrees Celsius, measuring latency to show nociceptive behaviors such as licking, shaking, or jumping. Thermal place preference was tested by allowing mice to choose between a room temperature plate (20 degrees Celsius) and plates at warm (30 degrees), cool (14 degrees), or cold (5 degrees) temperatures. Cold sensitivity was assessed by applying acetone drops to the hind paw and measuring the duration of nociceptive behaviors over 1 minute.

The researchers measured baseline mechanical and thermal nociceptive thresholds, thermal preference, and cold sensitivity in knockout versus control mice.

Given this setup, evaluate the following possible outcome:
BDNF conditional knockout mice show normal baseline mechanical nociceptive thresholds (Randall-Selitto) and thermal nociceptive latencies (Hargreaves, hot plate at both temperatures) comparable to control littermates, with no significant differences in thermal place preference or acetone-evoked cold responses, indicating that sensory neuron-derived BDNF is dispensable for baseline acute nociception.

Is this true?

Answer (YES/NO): NO